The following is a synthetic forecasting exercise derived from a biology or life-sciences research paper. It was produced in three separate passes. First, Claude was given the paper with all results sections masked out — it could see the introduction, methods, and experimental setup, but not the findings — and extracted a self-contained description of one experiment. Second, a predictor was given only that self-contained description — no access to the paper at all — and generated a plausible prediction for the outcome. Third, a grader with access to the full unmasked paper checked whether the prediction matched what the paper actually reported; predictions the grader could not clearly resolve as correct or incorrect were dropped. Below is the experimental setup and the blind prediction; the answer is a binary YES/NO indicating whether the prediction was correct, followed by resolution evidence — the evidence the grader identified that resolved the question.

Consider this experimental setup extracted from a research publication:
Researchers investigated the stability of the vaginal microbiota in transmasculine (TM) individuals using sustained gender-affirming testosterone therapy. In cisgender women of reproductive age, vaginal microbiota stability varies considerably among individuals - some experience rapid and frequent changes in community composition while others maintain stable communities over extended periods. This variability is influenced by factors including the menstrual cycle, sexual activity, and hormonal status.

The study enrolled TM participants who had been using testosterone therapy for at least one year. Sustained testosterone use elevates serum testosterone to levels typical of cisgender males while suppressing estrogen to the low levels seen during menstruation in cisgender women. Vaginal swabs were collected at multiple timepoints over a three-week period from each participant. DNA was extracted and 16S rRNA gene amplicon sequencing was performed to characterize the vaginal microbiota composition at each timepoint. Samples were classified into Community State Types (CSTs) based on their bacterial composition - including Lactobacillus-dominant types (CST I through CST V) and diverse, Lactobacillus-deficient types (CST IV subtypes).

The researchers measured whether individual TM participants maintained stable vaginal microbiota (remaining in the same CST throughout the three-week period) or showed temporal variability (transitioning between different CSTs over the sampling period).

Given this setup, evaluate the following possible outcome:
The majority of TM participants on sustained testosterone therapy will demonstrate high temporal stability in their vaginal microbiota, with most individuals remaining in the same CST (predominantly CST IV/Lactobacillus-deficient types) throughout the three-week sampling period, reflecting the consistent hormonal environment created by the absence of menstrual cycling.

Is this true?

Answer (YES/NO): NO